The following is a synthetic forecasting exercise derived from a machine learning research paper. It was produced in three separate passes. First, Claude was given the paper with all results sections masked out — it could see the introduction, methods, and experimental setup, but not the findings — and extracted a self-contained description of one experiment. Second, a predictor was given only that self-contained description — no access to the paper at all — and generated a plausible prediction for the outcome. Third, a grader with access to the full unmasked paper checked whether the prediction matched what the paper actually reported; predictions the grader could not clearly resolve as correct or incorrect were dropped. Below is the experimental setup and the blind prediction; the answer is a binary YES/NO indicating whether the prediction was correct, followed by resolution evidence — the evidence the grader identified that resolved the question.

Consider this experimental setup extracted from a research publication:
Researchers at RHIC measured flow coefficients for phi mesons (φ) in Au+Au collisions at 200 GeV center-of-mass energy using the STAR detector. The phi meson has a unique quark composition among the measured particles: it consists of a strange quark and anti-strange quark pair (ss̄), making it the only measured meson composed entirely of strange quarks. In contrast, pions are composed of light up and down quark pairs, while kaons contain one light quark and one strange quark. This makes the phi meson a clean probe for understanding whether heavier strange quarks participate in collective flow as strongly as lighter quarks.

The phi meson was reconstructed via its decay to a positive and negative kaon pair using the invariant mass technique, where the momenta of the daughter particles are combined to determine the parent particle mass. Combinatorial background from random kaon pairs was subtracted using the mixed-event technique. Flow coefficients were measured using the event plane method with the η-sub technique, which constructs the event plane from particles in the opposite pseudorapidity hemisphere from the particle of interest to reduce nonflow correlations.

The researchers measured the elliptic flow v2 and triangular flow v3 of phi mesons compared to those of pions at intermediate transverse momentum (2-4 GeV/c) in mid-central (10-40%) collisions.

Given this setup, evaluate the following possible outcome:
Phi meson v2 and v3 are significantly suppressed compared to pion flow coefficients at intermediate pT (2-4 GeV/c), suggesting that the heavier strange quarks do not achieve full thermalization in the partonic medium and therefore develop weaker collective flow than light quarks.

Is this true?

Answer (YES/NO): NO